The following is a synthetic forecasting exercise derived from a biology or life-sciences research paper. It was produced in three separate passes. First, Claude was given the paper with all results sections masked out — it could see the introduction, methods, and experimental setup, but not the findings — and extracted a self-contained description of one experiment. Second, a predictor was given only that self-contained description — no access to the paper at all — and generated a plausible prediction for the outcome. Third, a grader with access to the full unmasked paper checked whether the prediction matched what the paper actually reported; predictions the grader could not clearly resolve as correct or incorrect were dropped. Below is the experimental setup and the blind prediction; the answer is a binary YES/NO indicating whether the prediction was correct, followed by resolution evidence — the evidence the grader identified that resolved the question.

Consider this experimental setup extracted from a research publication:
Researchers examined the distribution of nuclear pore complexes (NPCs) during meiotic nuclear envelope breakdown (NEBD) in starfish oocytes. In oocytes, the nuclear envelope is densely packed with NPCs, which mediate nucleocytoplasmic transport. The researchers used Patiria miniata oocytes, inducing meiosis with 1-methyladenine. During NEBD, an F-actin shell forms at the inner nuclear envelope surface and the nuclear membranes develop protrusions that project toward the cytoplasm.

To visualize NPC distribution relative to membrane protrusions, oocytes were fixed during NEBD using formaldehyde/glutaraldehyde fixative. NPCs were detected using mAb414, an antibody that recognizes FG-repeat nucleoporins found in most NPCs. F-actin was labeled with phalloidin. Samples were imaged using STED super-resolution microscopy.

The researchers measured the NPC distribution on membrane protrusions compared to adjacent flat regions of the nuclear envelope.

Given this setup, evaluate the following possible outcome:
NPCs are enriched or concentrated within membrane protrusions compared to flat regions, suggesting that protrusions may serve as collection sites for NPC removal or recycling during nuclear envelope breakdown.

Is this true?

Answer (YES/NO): NO